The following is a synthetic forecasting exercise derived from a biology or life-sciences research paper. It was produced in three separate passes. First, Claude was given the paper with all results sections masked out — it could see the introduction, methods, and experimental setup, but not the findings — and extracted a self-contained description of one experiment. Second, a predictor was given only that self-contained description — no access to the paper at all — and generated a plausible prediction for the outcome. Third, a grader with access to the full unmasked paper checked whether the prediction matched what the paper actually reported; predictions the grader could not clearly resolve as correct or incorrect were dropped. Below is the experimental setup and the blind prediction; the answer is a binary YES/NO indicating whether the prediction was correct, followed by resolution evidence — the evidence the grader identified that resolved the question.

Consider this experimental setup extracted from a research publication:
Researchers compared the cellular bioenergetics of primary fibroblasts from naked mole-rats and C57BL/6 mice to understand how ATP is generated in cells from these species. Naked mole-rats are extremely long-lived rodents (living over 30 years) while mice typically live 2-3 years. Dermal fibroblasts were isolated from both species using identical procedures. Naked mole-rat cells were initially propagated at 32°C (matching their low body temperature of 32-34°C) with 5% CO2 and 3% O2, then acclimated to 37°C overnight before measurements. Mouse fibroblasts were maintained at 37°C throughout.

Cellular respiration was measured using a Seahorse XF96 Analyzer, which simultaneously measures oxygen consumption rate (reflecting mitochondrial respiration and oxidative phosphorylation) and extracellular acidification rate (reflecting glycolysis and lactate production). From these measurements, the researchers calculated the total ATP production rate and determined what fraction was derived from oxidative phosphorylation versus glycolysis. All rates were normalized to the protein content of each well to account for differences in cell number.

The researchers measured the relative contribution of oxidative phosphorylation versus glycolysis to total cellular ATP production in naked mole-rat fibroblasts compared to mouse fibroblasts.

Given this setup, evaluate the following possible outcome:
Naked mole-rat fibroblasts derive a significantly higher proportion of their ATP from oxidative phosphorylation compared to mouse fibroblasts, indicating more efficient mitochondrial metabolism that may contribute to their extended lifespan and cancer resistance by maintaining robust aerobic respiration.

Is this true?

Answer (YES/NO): NO